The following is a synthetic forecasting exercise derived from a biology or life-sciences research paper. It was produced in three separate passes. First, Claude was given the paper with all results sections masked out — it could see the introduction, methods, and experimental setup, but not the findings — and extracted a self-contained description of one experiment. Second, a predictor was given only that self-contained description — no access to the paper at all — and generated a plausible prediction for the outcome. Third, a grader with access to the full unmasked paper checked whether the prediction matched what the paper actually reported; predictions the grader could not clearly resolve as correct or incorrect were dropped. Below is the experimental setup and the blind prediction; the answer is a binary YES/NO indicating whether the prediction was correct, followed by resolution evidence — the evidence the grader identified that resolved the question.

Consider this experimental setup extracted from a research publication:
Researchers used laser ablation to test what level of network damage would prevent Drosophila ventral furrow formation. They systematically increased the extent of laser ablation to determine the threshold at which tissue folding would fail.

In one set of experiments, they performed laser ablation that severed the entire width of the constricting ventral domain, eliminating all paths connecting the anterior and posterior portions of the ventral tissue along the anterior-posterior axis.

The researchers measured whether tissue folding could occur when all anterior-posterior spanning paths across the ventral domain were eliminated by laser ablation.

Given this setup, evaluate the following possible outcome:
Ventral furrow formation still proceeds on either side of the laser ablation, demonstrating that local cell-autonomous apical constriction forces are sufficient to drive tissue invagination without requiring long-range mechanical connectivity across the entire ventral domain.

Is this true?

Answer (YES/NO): NO